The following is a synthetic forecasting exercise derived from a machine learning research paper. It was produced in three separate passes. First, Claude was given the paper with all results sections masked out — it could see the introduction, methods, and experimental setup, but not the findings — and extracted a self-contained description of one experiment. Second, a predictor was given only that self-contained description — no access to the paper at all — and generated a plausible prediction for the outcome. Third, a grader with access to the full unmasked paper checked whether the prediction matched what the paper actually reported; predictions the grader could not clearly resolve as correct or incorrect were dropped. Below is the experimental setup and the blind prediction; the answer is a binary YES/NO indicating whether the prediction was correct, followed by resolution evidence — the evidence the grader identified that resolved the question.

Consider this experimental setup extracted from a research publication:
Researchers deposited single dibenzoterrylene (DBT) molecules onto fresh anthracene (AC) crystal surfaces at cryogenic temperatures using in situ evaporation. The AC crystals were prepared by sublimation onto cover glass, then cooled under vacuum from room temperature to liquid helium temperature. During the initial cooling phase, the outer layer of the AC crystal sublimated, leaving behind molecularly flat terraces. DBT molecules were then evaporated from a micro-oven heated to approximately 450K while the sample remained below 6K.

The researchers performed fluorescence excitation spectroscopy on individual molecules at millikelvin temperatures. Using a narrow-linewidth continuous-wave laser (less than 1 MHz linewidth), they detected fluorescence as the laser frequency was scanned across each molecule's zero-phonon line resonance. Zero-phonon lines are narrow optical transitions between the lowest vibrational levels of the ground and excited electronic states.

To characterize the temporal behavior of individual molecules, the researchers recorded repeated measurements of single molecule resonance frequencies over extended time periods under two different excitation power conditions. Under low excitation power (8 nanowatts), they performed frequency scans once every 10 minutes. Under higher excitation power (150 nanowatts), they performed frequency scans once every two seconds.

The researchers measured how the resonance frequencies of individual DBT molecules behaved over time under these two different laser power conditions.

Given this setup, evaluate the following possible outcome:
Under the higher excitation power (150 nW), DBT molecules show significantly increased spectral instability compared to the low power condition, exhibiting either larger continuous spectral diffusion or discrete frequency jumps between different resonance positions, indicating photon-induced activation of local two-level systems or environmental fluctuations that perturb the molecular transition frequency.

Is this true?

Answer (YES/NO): YES